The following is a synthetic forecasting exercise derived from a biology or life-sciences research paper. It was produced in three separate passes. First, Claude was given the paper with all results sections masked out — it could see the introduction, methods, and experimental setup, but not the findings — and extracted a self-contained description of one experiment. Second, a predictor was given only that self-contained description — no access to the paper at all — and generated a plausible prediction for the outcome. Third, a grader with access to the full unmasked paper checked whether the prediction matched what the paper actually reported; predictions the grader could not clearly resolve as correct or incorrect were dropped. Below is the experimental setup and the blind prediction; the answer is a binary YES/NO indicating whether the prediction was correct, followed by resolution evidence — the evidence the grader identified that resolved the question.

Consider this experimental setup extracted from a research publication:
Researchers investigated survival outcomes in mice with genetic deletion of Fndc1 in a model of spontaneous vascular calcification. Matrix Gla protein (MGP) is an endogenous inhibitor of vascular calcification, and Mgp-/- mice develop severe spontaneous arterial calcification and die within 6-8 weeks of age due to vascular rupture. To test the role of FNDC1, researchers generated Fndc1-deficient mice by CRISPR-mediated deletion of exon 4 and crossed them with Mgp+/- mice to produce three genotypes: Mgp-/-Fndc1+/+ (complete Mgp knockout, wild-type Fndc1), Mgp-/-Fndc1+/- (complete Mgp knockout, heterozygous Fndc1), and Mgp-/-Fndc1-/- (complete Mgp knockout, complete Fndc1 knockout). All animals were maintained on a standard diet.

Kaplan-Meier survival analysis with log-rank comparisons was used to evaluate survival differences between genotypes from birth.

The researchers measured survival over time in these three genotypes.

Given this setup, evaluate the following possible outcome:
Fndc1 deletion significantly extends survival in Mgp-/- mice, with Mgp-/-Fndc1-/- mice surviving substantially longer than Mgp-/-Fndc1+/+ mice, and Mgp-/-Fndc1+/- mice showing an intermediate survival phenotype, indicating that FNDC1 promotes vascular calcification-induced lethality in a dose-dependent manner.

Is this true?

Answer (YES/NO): YES